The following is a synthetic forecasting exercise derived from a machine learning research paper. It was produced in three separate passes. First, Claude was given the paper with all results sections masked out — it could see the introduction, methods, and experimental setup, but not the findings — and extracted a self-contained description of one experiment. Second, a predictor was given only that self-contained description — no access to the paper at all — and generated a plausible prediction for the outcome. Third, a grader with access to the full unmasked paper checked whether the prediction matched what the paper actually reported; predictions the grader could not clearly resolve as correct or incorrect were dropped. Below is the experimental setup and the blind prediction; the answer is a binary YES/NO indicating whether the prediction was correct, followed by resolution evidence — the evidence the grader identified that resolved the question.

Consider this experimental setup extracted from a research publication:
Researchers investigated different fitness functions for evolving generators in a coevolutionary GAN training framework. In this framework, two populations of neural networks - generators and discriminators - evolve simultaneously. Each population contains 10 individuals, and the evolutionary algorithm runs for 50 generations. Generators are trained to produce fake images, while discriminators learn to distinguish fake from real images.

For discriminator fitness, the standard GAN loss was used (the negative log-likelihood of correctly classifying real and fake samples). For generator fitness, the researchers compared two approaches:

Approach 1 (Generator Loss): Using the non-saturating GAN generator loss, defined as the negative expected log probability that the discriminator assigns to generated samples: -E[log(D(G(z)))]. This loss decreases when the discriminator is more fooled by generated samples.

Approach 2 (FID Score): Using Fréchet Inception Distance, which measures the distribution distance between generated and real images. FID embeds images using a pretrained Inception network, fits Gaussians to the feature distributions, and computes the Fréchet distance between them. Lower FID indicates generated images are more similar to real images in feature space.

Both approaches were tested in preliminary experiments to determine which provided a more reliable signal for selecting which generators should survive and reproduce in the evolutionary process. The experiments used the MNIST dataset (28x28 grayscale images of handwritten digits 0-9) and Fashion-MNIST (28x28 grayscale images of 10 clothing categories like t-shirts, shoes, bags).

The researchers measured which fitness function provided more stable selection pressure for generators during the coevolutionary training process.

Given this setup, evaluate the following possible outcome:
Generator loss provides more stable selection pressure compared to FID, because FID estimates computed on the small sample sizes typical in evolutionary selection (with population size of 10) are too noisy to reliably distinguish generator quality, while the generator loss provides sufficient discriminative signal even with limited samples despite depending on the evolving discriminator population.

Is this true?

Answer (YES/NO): NO